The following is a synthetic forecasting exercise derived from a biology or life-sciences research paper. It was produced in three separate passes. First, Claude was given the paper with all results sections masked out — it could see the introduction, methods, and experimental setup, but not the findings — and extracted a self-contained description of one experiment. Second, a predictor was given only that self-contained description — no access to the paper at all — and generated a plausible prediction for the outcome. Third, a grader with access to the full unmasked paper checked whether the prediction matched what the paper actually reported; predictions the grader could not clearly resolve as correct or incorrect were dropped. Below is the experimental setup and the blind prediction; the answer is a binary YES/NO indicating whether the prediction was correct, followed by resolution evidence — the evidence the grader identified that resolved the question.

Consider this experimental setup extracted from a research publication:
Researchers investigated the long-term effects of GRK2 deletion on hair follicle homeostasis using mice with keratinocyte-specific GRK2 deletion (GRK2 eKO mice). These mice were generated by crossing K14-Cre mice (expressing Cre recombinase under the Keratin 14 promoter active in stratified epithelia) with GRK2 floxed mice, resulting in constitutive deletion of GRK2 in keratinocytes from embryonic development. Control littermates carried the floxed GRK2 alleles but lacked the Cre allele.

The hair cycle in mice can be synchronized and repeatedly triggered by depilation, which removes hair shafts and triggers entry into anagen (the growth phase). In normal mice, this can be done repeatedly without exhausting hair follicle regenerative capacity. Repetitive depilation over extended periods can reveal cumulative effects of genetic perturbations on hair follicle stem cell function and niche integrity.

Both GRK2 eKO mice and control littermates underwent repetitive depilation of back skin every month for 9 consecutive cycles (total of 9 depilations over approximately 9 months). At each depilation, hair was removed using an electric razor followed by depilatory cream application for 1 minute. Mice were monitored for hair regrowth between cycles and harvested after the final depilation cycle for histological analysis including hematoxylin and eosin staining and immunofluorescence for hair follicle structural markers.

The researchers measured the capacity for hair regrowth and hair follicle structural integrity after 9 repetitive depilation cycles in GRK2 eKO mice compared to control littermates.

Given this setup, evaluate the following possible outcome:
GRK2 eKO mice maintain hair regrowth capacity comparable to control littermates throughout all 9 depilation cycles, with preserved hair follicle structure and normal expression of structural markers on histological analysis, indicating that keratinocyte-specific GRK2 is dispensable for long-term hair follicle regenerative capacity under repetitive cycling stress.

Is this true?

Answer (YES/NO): NO